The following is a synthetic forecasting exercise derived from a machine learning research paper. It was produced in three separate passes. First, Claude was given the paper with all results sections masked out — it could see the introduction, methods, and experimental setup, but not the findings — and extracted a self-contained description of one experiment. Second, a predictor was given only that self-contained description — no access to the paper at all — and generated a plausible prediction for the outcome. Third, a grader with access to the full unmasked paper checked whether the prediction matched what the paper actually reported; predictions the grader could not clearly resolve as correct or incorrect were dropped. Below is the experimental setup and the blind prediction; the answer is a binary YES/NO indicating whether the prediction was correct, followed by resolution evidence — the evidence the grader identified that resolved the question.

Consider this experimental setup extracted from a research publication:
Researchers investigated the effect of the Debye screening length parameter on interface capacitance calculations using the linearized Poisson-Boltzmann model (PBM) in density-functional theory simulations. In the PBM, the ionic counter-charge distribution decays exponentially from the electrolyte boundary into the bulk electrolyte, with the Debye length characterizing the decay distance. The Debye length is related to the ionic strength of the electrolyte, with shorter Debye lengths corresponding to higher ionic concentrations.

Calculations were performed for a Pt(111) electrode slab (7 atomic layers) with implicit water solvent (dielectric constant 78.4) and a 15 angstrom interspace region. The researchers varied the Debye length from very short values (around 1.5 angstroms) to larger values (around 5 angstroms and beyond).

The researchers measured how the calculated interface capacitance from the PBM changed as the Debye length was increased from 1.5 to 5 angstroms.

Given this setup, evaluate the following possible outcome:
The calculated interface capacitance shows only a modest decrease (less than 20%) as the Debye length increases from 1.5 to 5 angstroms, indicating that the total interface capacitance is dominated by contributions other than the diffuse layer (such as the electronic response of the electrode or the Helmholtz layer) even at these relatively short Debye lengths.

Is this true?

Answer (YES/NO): YES